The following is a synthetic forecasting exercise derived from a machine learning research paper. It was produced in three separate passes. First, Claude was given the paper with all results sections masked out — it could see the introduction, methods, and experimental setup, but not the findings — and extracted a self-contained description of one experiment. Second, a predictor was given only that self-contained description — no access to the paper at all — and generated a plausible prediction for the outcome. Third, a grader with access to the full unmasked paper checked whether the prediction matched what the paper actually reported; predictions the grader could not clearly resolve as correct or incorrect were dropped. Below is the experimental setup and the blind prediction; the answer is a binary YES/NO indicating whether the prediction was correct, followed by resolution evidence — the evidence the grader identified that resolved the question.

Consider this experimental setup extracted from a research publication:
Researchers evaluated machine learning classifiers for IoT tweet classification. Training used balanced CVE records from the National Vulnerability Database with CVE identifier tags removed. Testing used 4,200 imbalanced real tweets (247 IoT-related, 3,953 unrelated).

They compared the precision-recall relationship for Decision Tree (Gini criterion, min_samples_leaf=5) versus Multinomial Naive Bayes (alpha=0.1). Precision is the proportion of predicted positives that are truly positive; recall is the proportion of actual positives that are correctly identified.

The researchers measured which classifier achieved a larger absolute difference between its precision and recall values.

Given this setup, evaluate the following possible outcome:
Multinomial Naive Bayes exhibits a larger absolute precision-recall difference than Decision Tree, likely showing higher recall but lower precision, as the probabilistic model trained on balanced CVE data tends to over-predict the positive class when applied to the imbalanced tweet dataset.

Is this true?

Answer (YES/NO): NO